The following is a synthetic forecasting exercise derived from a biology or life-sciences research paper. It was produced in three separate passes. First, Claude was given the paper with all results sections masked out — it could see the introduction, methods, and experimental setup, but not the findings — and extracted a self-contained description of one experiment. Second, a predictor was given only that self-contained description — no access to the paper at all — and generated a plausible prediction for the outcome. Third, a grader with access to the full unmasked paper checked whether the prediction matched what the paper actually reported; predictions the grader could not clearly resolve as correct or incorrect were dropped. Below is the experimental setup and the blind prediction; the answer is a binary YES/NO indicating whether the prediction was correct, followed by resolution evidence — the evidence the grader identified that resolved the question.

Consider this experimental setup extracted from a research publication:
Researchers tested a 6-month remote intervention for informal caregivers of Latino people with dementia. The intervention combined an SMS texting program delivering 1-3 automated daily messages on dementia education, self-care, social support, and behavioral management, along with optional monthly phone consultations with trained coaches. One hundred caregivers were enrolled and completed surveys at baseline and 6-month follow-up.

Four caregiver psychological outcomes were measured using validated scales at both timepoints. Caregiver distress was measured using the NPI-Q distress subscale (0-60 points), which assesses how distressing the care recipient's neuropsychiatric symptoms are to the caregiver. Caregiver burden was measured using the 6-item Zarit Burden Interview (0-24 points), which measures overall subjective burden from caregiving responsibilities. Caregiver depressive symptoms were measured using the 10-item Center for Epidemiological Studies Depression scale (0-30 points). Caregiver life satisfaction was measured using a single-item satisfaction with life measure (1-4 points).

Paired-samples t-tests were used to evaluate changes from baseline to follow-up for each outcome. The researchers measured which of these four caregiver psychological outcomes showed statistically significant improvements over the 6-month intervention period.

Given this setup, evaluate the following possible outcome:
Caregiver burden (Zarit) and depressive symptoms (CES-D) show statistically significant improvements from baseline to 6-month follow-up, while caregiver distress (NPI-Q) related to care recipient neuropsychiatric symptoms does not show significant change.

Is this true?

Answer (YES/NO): NO